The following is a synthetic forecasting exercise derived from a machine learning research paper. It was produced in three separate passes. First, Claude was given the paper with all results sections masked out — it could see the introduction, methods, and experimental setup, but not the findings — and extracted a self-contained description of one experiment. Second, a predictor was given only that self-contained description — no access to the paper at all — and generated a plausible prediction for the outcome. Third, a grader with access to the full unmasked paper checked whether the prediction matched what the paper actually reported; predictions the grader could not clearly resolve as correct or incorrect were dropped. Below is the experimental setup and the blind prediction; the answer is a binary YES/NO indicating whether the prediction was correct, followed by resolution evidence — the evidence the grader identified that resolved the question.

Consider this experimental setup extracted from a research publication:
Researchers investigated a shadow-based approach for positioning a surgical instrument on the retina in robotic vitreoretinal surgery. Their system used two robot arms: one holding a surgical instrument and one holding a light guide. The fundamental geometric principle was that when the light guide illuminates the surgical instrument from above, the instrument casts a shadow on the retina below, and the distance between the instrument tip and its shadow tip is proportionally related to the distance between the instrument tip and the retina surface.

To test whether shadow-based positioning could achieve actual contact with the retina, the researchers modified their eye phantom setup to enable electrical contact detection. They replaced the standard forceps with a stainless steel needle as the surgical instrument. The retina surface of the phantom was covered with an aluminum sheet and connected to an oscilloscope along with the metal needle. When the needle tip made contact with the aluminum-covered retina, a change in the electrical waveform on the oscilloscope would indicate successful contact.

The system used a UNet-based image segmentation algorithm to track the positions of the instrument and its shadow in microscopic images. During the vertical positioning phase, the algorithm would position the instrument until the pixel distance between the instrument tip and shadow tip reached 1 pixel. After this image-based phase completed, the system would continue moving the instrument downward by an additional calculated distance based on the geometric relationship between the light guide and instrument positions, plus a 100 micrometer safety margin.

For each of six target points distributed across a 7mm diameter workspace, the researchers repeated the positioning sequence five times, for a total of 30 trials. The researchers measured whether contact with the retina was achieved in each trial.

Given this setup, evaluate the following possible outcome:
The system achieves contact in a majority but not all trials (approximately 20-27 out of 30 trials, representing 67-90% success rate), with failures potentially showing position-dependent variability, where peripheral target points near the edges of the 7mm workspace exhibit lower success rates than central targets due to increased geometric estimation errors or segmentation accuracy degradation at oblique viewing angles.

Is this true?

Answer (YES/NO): NO